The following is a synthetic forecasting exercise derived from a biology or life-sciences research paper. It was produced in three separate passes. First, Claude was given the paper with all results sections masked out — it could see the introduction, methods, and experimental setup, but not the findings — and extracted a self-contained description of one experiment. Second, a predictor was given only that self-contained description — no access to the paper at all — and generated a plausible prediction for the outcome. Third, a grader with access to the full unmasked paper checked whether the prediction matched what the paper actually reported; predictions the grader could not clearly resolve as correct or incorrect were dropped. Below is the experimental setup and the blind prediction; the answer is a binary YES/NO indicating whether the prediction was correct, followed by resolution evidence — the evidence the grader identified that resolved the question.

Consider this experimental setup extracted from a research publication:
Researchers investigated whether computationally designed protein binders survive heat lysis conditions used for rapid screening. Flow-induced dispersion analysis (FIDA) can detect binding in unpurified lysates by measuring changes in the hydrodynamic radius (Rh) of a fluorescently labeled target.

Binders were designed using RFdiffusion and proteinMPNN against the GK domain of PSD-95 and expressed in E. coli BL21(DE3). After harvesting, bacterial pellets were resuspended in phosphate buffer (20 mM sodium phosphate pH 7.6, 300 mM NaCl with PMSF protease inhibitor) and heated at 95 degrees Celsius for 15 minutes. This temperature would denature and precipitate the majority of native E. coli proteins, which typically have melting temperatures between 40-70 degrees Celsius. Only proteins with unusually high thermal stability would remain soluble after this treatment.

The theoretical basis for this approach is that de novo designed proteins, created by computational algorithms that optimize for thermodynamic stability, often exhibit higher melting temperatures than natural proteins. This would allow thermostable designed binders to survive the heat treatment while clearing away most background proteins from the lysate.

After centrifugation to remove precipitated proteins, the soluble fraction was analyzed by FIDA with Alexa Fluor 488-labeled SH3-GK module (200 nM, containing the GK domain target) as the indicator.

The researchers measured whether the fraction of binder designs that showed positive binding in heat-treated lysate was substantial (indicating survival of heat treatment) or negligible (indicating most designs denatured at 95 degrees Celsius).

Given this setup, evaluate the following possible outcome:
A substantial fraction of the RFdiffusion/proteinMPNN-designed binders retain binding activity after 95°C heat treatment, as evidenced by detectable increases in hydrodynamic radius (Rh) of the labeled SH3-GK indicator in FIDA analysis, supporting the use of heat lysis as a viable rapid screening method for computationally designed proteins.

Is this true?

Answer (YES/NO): YES